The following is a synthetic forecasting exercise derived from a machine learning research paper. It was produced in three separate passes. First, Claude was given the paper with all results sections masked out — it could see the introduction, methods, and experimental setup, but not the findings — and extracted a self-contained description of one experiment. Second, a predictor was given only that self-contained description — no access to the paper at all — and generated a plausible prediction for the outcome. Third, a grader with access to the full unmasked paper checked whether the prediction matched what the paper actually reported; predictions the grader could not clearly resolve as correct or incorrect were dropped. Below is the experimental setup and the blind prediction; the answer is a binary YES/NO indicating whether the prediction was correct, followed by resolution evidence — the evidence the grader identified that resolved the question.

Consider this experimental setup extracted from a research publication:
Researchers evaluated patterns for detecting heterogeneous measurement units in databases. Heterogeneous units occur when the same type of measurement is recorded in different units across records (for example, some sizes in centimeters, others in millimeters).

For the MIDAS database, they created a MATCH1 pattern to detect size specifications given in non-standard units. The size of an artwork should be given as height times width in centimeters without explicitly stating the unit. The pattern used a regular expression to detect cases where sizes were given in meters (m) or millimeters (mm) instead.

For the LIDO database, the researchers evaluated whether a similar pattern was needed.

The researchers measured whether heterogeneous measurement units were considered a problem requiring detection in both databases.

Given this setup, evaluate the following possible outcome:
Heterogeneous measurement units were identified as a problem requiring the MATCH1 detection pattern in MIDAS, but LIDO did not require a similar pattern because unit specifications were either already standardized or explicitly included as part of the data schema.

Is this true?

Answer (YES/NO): YES